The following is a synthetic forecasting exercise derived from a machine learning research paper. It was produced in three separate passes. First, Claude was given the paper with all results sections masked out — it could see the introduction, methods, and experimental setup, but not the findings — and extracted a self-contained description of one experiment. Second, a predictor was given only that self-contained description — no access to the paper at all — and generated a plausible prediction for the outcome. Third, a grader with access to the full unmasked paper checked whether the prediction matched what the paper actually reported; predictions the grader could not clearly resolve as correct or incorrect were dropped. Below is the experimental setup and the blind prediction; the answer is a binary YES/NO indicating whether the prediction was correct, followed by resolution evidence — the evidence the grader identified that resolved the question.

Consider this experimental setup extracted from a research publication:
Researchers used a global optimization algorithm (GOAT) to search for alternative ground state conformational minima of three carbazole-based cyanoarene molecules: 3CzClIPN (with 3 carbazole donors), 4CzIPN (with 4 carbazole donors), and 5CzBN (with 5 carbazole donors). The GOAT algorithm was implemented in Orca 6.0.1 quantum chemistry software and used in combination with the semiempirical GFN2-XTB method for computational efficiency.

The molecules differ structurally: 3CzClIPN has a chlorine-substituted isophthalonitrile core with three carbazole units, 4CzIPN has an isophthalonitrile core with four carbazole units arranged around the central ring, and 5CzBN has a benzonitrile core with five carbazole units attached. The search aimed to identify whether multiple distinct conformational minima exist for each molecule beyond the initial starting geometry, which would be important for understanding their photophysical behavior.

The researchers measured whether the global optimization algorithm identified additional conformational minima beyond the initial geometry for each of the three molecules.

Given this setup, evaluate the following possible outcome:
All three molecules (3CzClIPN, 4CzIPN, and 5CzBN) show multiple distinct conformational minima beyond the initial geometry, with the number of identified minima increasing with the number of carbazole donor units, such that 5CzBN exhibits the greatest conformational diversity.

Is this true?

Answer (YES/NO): NO